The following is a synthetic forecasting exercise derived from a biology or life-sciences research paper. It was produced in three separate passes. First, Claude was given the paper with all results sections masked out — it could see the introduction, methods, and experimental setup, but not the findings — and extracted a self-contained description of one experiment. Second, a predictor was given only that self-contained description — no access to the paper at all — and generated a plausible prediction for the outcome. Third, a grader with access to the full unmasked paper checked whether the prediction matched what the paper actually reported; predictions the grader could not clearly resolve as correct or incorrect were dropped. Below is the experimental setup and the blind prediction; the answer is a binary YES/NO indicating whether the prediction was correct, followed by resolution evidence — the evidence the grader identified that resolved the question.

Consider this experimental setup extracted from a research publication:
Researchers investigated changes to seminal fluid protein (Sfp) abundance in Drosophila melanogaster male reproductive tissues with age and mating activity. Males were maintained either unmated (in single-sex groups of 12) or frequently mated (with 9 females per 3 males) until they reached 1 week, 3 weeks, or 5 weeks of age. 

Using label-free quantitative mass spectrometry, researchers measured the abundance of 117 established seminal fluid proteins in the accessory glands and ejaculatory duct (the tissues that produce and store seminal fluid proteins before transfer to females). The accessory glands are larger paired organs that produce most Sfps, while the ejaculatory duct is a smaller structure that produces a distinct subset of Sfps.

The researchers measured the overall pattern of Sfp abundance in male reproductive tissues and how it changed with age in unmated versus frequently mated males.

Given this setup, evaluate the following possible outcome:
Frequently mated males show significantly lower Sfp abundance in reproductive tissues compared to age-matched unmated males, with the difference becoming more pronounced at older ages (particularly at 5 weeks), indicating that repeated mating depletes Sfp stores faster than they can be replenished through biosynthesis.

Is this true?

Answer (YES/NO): NO